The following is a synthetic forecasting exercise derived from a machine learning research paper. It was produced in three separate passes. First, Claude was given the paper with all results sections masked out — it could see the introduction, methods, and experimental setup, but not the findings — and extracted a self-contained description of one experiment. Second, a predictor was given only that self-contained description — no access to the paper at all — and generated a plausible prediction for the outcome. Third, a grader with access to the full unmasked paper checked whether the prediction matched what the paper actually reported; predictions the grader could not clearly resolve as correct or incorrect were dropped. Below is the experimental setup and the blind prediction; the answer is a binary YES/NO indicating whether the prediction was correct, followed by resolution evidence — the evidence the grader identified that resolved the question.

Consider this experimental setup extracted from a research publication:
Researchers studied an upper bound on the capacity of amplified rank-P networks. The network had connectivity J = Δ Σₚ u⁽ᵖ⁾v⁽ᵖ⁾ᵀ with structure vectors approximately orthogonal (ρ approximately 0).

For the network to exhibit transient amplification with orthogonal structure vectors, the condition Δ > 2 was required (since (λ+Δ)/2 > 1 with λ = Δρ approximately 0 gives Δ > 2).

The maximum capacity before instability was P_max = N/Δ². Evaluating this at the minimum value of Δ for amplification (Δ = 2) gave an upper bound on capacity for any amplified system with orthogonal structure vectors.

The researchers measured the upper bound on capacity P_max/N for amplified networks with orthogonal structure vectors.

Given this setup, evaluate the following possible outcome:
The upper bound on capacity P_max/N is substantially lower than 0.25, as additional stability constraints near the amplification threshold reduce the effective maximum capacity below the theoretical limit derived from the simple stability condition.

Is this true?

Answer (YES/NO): NO